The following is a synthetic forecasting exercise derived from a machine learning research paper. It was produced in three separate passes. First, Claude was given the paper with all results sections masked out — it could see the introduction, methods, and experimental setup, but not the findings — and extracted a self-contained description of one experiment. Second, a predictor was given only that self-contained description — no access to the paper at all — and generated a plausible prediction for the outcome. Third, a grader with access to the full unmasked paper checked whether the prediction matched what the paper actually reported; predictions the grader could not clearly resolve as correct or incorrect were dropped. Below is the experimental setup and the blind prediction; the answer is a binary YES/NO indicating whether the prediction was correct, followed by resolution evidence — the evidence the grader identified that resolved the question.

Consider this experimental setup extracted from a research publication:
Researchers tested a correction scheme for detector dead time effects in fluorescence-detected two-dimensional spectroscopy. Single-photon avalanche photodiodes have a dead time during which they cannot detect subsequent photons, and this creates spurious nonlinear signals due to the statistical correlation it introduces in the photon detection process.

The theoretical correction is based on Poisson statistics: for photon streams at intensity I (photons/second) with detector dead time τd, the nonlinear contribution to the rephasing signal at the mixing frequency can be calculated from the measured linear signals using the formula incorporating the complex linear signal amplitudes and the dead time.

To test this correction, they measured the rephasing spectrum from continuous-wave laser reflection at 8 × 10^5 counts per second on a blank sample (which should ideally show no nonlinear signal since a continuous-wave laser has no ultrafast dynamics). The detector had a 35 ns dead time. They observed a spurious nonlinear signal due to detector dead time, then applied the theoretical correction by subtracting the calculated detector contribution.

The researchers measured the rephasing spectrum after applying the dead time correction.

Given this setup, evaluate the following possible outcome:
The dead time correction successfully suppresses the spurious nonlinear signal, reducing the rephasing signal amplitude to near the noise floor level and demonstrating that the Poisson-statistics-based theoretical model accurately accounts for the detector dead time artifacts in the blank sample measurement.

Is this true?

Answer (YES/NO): YES